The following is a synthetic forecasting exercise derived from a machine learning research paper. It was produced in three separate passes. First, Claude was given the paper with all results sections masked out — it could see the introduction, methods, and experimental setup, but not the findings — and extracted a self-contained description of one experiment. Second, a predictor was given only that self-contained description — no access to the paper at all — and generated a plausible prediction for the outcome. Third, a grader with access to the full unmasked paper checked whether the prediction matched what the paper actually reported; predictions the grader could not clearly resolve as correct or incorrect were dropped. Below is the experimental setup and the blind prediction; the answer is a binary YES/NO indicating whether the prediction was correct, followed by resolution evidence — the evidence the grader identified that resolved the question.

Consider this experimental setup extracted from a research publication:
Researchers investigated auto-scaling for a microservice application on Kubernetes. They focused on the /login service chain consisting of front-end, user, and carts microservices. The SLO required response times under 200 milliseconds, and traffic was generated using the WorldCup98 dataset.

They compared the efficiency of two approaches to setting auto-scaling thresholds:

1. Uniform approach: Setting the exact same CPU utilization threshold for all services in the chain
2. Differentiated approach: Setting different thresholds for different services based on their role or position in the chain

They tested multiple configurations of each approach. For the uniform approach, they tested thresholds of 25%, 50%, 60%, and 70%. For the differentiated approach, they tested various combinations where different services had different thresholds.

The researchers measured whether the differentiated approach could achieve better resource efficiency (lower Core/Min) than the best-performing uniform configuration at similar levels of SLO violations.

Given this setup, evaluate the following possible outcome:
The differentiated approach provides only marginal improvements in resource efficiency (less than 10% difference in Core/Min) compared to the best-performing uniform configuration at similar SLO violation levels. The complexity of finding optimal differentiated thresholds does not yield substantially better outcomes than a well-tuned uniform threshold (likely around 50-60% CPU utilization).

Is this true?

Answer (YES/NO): NO